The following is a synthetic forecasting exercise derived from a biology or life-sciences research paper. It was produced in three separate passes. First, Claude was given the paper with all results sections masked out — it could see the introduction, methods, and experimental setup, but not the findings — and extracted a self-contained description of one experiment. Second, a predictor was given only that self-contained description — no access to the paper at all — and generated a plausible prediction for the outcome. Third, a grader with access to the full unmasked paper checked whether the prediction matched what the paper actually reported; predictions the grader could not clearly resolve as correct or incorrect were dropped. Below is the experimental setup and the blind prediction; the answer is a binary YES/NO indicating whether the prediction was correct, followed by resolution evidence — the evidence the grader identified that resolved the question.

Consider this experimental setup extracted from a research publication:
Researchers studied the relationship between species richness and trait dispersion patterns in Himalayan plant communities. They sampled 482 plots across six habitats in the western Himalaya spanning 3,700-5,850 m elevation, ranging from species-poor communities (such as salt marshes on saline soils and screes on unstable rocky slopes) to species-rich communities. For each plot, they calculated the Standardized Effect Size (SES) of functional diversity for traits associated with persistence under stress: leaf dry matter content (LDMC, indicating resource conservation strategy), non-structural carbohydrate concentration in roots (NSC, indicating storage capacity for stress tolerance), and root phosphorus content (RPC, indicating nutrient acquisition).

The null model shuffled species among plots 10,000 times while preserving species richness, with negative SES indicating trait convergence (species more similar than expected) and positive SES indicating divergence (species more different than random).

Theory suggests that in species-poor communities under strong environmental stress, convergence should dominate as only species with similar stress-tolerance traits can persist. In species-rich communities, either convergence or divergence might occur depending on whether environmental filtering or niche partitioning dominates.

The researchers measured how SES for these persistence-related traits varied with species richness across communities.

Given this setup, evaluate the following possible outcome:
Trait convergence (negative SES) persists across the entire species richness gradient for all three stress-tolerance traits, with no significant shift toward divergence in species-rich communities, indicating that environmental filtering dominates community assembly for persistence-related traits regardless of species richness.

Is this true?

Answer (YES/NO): NO